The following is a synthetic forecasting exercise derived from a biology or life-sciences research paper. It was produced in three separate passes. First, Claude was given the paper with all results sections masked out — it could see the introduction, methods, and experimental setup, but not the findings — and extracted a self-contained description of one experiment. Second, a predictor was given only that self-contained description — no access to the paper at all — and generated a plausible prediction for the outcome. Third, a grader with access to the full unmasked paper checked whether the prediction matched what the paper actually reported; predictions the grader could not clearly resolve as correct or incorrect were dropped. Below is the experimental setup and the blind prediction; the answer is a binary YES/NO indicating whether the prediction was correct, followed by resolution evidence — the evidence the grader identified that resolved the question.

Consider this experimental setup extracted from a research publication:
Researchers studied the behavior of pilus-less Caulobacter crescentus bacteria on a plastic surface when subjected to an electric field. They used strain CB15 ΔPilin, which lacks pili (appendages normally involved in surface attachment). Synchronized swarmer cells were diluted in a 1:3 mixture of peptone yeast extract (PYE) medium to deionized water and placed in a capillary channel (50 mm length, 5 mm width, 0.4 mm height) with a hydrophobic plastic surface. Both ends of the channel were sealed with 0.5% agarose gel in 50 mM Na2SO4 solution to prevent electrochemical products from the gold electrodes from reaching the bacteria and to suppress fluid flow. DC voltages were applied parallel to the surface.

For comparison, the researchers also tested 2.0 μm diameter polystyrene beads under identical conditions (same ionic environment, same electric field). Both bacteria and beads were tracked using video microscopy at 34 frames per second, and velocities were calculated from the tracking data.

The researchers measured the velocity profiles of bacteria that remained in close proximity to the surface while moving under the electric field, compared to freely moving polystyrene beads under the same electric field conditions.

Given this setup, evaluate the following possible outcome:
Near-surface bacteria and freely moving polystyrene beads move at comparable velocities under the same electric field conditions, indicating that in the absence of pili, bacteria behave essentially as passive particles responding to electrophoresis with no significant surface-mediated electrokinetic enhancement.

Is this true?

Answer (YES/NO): NO